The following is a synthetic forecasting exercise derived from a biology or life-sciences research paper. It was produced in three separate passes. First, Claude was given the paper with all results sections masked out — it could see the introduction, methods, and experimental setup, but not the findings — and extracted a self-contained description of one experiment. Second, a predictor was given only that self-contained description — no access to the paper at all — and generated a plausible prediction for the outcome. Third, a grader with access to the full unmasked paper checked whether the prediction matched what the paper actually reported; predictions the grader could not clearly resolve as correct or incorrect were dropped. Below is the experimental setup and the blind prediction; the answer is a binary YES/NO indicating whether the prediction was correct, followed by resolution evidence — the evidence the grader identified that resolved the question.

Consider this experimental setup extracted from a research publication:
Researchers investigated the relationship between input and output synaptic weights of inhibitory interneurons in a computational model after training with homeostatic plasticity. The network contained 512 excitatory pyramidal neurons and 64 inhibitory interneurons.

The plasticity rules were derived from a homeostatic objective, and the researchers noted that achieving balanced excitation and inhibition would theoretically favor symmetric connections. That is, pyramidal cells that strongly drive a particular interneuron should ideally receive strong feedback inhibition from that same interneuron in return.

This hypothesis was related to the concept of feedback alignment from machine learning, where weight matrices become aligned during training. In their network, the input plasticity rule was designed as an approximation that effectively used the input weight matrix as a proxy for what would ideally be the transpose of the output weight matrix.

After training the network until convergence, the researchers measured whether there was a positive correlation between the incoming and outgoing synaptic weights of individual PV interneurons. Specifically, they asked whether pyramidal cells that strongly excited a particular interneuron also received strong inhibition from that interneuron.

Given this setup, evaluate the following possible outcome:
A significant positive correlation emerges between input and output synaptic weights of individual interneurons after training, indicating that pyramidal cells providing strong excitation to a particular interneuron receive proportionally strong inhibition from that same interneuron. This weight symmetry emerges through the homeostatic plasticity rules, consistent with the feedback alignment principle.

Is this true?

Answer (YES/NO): YES